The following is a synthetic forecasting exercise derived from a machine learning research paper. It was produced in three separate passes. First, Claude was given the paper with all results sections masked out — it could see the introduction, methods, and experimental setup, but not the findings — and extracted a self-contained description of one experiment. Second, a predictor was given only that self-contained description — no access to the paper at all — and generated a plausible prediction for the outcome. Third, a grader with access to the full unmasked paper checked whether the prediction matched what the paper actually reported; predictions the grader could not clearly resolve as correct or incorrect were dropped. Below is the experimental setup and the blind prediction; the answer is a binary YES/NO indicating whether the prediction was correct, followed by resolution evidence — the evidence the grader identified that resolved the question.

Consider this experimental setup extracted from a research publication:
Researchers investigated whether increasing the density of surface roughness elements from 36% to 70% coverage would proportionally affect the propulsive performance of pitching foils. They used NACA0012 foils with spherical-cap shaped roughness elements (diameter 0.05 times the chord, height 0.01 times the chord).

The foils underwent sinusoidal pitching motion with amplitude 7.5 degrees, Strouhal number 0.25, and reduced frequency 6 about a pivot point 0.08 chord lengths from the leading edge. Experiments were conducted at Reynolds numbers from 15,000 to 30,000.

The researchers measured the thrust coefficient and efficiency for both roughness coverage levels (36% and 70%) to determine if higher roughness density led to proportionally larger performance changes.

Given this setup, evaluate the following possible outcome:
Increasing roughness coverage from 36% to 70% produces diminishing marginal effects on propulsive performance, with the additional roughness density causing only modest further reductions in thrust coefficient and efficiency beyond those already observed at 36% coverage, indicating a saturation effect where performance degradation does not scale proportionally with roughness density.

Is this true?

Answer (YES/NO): NO